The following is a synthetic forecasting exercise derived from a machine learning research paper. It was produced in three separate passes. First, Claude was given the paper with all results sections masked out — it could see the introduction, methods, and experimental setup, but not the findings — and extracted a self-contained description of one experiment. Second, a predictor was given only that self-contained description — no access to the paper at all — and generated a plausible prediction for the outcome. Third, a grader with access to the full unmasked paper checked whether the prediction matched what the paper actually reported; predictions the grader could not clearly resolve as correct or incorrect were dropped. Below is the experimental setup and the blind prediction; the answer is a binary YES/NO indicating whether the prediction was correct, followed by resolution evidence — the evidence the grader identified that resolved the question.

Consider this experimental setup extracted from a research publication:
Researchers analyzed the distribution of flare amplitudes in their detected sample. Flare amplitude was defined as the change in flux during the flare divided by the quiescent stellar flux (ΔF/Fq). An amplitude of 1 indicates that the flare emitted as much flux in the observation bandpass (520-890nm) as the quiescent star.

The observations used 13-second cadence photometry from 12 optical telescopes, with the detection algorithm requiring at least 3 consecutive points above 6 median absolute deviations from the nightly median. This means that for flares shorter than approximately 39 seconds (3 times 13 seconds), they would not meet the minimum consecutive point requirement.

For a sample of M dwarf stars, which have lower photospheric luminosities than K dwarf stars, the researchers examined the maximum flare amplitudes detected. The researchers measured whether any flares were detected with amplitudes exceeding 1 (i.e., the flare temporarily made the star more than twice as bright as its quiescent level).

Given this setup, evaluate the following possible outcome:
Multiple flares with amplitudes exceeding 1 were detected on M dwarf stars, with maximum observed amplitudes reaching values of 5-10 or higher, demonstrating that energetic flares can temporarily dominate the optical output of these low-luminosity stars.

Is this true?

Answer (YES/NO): YES